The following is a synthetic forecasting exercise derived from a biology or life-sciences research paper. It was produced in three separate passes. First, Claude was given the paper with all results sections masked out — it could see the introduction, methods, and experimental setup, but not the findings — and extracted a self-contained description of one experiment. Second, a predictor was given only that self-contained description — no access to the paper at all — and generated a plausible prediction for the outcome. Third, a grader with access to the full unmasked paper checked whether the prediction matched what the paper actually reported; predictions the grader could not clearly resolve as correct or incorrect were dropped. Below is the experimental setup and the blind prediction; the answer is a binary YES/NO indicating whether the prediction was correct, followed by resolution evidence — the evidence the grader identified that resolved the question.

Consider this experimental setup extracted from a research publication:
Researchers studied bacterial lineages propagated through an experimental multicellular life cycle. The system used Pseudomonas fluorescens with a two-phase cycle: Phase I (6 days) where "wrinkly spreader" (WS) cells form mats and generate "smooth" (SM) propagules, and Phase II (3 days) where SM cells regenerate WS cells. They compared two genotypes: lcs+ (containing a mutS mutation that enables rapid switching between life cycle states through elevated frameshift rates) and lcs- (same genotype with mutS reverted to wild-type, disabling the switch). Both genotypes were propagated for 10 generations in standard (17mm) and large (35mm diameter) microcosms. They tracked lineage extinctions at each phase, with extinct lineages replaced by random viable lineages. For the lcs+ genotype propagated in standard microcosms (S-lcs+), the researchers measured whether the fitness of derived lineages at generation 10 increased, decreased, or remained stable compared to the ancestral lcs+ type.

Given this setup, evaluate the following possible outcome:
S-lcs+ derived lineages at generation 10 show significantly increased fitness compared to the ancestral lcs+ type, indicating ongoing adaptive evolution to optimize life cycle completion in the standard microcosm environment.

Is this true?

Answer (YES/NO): NO